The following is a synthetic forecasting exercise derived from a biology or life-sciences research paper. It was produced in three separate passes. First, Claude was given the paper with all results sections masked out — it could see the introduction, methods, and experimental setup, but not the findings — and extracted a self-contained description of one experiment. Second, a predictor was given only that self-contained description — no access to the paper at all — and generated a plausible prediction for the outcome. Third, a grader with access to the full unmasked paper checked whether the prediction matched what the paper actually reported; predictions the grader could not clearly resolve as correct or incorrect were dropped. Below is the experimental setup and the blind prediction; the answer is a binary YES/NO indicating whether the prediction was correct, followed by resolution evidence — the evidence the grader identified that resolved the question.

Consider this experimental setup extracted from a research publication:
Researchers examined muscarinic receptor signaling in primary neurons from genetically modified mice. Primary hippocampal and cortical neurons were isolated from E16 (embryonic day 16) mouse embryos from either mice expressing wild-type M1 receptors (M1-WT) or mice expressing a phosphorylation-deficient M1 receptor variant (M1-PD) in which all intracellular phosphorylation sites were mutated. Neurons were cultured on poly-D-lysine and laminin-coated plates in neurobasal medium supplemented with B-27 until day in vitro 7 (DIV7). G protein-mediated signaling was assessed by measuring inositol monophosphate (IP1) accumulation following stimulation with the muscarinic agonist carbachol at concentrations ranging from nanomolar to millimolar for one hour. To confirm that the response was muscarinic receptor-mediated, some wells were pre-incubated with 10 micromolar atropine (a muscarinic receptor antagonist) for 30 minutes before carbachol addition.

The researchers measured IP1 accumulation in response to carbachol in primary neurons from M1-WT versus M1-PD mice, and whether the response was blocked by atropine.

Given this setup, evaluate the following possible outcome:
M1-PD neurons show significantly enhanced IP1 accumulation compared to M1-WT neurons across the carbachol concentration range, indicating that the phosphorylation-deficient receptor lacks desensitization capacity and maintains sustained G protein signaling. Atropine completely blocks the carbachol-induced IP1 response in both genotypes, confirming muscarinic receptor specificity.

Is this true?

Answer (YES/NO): NO